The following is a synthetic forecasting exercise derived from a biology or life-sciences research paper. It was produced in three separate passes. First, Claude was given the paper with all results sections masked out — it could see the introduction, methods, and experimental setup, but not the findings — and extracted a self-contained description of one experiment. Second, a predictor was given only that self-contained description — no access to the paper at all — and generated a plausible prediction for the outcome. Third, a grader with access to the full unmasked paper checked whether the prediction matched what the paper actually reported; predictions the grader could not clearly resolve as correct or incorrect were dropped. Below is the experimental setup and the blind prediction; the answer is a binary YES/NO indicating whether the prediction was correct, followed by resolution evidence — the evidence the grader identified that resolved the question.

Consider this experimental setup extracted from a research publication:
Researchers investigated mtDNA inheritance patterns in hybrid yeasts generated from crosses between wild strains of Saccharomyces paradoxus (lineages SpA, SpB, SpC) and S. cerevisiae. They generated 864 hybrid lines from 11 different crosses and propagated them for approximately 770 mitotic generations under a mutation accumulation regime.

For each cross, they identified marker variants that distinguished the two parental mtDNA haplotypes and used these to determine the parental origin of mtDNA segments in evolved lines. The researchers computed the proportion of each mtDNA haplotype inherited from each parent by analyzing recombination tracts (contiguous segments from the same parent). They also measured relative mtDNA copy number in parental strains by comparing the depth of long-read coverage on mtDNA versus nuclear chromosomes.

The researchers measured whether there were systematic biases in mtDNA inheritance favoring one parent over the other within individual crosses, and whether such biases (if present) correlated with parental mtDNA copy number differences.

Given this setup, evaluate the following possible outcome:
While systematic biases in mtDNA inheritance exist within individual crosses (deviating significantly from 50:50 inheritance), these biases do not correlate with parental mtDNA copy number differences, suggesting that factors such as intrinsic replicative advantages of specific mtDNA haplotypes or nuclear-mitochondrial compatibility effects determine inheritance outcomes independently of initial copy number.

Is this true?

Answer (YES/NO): YES